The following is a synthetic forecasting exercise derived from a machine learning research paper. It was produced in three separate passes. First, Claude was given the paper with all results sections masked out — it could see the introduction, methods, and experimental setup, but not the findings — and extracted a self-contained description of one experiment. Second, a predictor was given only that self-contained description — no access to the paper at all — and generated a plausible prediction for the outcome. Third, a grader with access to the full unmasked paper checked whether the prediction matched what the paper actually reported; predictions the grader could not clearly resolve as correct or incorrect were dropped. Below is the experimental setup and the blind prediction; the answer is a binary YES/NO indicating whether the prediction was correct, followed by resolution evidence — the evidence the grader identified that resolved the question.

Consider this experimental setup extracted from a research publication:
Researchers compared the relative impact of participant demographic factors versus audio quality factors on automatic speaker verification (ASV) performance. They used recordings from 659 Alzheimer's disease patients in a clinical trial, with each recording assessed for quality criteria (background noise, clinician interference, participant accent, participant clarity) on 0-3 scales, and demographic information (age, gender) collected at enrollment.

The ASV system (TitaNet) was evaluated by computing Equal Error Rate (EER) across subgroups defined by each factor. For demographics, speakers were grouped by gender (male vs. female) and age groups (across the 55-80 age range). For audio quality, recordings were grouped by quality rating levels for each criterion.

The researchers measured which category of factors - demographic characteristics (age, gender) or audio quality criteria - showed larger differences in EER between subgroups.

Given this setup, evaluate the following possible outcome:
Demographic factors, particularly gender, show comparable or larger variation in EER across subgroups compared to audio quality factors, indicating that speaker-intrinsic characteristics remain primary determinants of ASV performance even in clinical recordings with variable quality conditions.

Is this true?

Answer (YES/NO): NO